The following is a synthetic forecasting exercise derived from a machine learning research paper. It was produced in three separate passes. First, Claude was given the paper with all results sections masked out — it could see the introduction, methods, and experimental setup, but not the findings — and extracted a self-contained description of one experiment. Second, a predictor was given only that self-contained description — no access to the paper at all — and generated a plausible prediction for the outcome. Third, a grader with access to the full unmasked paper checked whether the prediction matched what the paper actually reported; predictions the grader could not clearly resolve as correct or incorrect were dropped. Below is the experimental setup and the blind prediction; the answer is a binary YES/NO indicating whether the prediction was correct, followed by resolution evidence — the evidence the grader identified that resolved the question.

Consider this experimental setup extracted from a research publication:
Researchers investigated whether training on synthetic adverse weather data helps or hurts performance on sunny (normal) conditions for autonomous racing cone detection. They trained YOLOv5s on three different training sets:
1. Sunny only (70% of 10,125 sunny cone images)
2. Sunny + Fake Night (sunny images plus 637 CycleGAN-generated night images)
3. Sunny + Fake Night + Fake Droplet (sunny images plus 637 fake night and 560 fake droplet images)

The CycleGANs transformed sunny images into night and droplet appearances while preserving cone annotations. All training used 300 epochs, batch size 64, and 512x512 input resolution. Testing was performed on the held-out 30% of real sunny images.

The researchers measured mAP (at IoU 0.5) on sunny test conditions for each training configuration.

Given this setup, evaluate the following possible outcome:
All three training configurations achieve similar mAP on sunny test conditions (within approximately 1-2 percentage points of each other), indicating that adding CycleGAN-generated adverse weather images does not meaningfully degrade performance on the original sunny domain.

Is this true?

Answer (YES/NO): YES